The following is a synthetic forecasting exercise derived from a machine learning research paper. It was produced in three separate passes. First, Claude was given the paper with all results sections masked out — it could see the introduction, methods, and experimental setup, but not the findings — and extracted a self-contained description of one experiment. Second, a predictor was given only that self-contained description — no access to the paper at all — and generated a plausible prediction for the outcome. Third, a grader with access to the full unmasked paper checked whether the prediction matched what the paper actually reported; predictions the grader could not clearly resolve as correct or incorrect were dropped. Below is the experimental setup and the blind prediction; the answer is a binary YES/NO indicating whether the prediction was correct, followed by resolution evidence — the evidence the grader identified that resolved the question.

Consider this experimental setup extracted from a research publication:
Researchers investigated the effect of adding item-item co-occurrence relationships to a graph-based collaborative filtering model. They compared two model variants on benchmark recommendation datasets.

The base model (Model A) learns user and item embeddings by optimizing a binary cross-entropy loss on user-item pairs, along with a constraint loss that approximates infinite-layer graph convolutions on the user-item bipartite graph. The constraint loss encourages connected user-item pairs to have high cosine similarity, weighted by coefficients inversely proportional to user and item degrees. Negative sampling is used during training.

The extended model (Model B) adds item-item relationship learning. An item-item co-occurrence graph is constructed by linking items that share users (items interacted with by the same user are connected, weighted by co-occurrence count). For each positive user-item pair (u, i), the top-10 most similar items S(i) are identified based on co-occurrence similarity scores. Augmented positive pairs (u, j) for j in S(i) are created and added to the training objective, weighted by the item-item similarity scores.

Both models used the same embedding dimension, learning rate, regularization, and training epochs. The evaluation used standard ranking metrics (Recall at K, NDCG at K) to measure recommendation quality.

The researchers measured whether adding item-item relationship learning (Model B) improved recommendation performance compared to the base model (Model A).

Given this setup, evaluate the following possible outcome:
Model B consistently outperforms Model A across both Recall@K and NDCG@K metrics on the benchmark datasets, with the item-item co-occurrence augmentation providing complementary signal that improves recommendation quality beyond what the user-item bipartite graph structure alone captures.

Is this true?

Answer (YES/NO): YES